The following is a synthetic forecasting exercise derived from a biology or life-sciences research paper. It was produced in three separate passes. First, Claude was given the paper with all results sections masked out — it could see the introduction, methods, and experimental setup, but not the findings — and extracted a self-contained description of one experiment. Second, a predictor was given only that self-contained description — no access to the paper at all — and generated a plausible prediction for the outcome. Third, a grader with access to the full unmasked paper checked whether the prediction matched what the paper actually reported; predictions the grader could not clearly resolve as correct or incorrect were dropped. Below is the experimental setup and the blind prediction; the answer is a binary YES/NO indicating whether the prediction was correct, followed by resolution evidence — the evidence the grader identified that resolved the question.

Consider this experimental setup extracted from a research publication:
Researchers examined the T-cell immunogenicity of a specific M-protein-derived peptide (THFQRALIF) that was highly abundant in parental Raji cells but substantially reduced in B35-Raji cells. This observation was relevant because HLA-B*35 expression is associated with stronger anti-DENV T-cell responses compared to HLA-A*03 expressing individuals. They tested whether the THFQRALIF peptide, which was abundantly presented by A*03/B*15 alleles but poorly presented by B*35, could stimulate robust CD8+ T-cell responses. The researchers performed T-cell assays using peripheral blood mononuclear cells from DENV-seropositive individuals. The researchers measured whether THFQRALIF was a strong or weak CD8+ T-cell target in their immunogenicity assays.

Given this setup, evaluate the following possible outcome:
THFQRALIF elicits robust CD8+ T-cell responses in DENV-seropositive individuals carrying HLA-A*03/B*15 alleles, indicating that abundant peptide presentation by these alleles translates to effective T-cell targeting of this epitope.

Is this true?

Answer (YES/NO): NO